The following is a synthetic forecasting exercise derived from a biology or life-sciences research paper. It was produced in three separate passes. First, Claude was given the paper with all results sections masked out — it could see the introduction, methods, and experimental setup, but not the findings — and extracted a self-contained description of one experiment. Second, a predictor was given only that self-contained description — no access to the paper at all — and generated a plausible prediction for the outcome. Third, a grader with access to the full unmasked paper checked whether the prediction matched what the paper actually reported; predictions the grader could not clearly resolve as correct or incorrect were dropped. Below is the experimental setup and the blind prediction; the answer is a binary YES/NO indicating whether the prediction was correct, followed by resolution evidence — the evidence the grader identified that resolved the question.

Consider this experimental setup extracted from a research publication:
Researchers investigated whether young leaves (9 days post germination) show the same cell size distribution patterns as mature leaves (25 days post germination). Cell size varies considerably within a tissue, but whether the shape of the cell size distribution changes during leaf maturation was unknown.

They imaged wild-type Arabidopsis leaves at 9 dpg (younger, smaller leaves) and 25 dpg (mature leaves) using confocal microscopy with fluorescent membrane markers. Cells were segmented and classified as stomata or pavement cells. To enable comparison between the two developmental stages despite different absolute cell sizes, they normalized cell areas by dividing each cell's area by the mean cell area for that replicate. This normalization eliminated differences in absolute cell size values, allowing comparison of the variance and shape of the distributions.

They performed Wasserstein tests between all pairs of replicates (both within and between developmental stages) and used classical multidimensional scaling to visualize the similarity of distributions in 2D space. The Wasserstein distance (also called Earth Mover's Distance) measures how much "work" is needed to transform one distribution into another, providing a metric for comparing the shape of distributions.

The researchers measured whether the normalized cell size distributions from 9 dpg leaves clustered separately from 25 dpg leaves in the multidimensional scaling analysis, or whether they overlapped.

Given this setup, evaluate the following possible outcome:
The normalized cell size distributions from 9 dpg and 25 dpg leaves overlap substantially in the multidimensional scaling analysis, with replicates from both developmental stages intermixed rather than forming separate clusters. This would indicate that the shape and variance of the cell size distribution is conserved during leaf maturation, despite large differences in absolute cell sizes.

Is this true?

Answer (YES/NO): YES